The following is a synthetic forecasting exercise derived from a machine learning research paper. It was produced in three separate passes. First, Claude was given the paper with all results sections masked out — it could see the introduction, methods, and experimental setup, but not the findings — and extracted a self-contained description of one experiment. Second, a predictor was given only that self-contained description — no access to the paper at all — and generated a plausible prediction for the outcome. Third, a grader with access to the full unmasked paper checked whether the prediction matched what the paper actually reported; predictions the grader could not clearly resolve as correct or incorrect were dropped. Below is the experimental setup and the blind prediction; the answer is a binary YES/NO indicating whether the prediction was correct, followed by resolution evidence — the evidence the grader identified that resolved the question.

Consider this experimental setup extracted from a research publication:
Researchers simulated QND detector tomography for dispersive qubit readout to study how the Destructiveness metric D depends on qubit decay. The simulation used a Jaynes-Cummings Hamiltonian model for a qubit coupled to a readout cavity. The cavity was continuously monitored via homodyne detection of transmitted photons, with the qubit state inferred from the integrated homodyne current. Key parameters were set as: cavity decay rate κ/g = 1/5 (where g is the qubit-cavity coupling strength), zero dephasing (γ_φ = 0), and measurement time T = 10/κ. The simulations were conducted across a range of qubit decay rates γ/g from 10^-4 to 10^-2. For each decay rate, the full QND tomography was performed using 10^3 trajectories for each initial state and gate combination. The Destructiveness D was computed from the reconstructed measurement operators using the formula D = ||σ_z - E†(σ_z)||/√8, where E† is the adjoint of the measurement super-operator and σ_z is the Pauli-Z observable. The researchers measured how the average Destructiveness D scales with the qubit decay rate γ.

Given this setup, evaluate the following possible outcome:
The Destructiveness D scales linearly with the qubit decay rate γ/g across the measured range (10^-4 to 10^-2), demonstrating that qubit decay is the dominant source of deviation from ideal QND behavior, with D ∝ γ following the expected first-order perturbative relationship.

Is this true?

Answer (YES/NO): YES